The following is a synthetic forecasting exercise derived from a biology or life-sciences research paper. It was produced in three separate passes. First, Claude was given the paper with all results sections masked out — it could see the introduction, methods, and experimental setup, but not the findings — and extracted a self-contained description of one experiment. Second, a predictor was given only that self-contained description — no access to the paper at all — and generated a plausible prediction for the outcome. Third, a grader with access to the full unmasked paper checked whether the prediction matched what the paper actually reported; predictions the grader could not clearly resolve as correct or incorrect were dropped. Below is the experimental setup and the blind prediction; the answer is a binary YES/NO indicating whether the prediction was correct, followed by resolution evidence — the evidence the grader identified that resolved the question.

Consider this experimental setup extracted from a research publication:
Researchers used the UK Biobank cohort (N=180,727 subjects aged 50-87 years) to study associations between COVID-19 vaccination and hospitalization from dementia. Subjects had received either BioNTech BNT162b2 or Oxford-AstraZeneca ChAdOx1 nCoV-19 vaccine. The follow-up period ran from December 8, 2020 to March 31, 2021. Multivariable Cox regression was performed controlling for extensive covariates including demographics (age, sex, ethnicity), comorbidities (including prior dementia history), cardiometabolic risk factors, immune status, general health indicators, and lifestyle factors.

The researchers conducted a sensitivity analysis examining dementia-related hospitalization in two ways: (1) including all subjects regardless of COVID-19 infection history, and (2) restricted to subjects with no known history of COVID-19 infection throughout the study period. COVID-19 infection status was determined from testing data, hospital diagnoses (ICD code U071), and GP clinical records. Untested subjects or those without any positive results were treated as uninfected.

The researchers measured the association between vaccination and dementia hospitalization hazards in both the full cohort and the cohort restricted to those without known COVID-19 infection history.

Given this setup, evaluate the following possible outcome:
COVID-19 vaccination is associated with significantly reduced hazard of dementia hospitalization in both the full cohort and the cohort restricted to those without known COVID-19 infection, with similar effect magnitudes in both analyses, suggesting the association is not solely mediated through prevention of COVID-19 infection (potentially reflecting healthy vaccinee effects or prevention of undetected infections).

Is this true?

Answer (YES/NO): NO